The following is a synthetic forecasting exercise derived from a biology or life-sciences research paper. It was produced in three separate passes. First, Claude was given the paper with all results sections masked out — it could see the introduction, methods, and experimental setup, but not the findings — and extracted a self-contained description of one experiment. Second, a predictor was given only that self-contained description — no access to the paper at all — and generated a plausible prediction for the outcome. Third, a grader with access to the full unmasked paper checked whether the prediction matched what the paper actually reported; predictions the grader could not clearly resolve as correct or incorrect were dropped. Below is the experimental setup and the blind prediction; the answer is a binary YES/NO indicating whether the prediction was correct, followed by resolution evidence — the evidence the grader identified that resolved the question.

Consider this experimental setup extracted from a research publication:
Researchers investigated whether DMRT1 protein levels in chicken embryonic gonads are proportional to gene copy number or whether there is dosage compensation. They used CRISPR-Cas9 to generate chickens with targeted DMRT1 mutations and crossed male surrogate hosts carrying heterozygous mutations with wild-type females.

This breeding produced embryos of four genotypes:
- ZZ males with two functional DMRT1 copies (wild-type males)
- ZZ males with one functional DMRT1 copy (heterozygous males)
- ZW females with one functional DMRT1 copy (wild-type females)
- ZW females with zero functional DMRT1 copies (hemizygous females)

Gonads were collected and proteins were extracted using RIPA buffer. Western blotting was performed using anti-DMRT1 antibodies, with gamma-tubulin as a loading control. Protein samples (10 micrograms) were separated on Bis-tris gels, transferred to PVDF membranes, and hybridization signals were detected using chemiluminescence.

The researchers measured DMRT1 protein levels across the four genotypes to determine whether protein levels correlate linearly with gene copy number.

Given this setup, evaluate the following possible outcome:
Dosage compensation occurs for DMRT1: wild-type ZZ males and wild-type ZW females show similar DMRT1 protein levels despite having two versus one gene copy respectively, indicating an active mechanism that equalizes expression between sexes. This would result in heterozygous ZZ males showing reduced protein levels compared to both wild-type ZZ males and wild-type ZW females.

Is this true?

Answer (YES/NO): NO